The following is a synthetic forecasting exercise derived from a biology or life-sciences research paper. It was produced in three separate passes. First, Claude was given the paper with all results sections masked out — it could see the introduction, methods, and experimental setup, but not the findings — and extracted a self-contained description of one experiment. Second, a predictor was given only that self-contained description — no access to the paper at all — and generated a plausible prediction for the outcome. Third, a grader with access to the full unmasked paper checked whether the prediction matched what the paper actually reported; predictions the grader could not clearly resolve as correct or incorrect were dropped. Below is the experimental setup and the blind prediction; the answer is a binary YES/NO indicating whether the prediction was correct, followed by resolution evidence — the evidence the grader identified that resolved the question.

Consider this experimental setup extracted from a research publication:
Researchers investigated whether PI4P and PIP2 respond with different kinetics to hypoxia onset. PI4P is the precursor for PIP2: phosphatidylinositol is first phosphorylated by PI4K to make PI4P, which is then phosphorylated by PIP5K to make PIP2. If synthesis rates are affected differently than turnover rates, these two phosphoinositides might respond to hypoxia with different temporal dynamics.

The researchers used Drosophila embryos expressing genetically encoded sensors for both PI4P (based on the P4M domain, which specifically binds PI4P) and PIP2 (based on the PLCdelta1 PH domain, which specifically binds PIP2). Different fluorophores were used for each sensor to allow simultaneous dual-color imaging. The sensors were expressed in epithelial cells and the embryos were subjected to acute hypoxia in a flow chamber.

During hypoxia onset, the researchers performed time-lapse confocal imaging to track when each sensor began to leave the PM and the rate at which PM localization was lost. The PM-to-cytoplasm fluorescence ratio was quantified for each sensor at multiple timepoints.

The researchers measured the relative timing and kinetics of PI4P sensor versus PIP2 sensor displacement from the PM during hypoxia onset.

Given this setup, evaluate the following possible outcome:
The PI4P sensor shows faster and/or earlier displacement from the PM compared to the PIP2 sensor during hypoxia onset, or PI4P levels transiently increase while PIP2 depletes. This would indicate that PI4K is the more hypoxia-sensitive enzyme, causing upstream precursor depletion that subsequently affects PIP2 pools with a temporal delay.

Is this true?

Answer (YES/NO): NO